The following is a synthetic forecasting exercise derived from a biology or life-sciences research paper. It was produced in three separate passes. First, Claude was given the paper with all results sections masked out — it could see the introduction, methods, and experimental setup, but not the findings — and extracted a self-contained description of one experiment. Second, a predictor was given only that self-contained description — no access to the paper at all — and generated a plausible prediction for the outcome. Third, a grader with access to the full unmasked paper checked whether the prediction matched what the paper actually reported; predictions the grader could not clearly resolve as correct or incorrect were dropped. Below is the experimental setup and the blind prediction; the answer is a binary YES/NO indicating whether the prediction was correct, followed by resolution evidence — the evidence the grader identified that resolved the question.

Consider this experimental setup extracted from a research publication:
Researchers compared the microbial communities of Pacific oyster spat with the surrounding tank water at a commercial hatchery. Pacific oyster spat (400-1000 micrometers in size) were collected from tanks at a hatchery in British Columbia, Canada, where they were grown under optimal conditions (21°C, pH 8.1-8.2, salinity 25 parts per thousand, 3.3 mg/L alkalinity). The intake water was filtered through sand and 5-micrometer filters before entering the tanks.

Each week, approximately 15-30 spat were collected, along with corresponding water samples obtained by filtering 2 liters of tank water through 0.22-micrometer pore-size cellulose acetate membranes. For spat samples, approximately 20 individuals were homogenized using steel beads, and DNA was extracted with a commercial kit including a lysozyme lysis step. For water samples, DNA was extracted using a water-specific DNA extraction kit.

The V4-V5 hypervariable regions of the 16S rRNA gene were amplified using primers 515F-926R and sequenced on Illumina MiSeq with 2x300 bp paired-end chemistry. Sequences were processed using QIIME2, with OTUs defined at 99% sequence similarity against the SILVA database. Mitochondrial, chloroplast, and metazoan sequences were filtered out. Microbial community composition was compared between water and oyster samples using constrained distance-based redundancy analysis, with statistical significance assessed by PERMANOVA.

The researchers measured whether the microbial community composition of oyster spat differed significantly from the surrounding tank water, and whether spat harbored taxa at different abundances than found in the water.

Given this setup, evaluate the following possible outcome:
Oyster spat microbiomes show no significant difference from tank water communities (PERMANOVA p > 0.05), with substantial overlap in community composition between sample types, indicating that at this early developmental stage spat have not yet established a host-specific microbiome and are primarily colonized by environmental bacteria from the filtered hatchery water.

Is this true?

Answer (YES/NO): NO